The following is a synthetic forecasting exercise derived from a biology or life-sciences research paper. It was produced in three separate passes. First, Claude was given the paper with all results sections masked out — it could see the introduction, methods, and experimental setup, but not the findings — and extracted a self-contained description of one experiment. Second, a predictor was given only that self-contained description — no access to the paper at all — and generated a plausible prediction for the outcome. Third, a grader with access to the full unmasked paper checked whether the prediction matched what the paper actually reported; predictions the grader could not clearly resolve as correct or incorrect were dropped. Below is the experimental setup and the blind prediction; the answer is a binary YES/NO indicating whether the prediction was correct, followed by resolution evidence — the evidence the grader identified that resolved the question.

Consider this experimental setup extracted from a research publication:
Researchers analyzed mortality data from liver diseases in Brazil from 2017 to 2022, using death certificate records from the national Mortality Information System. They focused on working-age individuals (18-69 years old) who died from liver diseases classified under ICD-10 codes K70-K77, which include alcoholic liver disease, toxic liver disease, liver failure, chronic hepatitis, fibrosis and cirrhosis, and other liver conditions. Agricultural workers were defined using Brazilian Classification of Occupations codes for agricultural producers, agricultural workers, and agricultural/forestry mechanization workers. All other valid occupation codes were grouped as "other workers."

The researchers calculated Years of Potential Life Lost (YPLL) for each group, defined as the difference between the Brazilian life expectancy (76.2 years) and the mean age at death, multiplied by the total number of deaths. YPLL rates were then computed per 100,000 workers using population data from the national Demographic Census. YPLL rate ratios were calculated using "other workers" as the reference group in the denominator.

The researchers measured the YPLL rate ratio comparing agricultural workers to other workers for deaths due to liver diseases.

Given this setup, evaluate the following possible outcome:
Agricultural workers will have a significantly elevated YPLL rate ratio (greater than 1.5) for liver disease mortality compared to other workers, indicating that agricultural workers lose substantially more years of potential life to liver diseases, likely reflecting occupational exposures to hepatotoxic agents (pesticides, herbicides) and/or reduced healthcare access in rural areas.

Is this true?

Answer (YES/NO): NO